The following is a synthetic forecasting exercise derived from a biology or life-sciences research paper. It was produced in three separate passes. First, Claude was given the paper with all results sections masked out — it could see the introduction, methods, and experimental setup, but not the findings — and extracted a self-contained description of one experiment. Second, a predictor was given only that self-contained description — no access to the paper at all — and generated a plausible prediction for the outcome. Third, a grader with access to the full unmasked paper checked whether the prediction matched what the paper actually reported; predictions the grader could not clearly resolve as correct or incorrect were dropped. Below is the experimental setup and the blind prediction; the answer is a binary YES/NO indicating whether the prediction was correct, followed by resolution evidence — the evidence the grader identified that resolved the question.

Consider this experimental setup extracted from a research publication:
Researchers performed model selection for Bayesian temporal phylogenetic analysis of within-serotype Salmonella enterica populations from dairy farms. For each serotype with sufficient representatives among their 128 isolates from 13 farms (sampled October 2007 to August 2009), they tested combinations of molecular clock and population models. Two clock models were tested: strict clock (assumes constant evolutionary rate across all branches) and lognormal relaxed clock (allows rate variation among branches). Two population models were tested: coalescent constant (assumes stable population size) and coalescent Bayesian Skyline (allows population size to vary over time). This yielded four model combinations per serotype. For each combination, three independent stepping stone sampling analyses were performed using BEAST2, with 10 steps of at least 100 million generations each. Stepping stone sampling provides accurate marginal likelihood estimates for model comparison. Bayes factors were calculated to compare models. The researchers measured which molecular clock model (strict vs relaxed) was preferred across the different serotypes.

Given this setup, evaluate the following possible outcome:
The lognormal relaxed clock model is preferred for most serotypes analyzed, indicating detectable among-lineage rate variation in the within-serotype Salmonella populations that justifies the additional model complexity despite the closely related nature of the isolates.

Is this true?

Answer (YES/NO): NO